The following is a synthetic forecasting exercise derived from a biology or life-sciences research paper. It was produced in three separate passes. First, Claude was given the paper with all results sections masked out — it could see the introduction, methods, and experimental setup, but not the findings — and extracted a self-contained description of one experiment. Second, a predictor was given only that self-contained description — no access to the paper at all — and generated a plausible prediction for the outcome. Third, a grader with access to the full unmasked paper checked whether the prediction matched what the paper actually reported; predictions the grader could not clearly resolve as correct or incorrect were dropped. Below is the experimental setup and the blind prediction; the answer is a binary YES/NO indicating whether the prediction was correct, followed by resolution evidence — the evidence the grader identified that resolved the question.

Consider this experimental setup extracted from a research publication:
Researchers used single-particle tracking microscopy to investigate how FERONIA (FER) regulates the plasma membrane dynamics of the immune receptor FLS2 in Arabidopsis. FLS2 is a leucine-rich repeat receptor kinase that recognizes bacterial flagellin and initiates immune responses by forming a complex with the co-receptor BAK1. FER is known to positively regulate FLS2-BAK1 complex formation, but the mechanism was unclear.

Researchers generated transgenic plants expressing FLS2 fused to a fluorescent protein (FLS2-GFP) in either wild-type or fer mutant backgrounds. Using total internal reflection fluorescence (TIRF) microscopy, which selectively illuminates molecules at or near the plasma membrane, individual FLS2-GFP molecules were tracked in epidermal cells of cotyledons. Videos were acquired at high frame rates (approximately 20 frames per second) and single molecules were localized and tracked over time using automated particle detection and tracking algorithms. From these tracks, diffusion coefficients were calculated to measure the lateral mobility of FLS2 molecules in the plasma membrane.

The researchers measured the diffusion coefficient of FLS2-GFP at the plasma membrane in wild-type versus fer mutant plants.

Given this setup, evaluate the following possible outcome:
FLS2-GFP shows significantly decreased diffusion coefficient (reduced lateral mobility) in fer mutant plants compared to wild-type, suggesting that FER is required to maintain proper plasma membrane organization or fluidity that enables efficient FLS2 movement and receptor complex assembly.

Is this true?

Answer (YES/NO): NO